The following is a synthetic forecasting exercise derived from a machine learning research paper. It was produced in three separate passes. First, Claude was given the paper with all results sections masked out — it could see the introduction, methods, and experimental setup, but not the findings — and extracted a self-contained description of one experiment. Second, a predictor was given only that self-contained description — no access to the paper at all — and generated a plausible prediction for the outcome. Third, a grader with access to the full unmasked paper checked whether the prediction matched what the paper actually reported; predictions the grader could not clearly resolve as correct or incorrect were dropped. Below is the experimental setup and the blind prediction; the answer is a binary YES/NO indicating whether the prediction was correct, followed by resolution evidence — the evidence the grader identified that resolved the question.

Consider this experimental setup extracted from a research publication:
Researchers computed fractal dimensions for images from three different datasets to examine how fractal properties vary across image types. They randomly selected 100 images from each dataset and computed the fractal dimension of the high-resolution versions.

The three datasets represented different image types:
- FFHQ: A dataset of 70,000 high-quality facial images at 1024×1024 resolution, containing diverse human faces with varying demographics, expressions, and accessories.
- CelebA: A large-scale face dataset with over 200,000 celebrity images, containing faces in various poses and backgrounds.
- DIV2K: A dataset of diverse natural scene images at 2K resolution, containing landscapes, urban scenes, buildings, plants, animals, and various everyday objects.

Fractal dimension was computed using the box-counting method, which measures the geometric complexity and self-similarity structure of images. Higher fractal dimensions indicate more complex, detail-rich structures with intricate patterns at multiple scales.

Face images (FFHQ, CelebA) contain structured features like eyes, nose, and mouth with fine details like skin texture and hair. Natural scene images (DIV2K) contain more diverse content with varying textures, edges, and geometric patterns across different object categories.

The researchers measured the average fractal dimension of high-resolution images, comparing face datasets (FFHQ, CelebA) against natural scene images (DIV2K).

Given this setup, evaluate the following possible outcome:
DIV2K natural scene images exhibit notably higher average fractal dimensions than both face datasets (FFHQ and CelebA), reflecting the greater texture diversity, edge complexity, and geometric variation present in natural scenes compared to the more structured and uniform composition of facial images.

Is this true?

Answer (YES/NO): YES